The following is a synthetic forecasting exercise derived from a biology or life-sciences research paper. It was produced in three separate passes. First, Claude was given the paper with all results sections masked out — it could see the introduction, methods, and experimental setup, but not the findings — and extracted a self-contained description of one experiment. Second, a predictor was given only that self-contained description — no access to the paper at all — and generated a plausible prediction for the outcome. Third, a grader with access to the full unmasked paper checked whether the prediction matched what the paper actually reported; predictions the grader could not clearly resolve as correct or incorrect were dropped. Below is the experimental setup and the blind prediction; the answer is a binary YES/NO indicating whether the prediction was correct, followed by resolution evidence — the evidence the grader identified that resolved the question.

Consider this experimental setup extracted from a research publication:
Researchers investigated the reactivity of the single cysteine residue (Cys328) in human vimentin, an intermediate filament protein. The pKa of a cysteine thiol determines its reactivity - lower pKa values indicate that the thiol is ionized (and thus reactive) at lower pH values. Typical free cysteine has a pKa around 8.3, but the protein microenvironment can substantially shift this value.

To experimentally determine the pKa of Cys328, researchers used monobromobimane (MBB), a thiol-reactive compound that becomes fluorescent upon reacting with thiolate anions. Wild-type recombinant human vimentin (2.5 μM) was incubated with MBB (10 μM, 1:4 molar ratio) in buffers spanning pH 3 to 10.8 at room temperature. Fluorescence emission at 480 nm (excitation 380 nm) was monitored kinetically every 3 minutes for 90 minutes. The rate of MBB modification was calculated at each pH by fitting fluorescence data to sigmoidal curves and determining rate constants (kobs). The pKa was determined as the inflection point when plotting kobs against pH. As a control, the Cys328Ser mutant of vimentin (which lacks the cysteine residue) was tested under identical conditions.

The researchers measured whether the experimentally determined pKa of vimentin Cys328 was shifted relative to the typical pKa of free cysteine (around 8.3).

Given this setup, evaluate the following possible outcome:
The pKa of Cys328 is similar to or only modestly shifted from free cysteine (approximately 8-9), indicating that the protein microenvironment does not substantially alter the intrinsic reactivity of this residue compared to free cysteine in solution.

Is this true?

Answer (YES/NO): NO